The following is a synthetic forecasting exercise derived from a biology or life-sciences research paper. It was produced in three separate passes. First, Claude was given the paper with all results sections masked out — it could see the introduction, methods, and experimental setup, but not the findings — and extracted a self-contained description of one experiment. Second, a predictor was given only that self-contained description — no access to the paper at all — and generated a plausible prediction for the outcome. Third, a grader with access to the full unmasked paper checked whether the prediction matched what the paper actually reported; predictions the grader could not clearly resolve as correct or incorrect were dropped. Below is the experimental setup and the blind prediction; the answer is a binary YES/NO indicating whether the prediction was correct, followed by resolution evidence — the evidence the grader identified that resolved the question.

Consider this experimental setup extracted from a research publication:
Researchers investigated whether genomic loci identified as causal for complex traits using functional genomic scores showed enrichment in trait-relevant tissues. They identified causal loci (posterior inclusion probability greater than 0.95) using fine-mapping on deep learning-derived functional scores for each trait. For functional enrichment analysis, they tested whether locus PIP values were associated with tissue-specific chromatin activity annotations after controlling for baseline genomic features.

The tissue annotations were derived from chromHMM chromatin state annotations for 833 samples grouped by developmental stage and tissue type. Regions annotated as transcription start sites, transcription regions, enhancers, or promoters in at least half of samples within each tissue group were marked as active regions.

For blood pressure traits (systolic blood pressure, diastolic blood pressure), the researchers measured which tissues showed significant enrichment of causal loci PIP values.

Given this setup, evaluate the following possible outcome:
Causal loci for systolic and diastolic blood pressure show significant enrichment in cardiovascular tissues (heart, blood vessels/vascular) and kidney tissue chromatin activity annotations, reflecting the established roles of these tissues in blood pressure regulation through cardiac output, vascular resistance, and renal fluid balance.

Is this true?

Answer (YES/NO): NO